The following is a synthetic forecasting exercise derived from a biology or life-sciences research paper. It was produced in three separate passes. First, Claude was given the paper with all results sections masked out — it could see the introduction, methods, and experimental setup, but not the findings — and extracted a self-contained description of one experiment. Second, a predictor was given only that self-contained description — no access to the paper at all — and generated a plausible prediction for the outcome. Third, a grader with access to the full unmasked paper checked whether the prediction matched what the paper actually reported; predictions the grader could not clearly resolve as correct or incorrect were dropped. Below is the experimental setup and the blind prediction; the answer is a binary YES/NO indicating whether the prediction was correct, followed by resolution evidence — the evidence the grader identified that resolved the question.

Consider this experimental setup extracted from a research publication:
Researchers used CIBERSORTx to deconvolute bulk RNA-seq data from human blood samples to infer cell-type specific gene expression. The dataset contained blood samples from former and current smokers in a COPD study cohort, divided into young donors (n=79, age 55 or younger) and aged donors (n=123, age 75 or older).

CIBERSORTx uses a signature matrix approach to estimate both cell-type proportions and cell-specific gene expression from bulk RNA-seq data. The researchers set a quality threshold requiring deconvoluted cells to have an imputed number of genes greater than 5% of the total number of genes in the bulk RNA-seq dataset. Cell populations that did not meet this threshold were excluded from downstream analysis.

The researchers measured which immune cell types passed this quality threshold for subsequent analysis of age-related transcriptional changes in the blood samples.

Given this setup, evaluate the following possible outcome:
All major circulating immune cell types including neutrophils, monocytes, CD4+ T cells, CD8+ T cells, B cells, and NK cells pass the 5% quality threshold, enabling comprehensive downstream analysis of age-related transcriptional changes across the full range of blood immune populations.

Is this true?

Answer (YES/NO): NO